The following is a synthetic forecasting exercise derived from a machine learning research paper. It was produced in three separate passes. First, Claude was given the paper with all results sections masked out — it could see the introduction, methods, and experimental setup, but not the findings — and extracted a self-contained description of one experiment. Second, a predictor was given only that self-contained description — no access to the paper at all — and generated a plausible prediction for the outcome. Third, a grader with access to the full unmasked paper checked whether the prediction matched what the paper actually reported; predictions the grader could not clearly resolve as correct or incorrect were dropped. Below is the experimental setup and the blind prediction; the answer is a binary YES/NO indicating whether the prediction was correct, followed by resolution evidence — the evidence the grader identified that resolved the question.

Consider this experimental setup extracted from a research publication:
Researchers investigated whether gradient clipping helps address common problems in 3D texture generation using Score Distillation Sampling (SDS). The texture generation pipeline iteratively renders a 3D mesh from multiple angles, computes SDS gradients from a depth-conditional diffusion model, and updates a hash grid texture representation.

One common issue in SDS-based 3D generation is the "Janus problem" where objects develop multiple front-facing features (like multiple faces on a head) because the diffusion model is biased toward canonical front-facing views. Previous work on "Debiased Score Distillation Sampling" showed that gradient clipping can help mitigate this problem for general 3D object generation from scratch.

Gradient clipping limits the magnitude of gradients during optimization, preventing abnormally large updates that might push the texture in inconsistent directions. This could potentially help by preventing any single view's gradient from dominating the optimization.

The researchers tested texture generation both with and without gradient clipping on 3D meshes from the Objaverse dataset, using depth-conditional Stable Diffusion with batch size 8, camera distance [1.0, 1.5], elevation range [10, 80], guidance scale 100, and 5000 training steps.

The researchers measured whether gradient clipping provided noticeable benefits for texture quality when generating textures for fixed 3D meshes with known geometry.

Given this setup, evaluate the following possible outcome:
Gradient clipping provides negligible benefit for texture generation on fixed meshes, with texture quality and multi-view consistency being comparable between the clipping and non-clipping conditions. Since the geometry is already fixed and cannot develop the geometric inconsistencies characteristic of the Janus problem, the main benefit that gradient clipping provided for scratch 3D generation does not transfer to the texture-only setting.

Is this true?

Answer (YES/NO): YES